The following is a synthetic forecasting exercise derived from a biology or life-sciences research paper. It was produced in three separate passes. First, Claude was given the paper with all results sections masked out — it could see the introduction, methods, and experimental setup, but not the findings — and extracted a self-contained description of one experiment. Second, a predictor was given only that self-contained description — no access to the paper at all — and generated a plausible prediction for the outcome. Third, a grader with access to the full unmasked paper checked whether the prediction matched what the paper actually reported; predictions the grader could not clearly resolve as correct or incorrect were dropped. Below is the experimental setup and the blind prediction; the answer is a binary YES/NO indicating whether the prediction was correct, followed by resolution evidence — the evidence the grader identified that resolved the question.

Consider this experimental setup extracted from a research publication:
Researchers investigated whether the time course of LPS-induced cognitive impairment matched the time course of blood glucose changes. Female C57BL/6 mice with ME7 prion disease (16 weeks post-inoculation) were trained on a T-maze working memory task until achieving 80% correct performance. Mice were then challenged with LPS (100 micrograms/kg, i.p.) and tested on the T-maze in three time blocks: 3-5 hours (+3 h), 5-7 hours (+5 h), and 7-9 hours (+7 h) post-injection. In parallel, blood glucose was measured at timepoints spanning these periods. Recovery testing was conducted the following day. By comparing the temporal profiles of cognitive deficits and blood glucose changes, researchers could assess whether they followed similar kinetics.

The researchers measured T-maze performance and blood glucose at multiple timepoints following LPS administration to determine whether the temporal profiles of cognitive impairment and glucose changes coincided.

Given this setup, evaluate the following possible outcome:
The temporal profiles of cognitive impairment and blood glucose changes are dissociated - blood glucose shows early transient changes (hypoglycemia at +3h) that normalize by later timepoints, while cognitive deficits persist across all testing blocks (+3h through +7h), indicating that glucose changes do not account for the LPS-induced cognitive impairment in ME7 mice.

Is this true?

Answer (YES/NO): NO